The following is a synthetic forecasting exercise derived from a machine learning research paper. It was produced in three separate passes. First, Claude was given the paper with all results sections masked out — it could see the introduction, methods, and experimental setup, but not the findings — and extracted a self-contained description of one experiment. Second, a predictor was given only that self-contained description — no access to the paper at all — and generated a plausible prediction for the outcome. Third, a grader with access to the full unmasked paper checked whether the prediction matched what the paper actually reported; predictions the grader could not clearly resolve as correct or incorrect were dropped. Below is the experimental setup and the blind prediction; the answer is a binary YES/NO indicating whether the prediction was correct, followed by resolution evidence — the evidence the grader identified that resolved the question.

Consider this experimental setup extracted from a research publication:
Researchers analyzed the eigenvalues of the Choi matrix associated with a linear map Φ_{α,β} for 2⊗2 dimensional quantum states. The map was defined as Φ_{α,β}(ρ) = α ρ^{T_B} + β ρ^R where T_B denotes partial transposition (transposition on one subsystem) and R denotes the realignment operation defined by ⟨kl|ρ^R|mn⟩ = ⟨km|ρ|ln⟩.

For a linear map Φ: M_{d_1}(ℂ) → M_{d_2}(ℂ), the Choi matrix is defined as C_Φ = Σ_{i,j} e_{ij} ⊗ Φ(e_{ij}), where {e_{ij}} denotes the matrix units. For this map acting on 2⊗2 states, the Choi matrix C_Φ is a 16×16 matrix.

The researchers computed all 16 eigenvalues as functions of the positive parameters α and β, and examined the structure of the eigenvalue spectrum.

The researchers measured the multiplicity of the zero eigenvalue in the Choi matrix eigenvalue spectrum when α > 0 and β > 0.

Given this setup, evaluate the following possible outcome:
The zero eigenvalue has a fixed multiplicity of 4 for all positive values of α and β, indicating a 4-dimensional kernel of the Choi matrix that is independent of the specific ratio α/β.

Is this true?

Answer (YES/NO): NO